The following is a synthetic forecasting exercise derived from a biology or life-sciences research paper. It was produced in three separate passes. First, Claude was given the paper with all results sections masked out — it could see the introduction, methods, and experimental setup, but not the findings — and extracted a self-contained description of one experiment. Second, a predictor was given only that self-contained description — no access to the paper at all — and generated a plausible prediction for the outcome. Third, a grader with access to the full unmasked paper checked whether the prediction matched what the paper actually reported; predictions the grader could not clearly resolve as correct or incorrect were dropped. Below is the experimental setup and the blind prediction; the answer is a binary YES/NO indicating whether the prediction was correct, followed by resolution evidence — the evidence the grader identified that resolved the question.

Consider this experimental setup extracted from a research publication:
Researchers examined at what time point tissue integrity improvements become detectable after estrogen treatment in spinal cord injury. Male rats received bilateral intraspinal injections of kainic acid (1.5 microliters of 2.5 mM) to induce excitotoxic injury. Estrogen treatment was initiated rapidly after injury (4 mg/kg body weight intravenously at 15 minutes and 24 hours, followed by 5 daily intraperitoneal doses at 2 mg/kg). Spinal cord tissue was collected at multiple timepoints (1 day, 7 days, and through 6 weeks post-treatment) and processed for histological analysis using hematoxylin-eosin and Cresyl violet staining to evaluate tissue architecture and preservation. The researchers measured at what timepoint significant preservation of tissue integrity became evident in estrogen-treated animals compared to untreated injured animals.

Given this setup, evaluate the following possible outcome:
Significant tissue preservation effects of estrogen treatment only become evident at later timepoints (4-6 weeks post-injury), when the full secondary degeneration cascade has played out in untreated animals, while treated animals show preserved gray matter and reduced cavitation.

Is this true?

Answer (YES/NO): NO